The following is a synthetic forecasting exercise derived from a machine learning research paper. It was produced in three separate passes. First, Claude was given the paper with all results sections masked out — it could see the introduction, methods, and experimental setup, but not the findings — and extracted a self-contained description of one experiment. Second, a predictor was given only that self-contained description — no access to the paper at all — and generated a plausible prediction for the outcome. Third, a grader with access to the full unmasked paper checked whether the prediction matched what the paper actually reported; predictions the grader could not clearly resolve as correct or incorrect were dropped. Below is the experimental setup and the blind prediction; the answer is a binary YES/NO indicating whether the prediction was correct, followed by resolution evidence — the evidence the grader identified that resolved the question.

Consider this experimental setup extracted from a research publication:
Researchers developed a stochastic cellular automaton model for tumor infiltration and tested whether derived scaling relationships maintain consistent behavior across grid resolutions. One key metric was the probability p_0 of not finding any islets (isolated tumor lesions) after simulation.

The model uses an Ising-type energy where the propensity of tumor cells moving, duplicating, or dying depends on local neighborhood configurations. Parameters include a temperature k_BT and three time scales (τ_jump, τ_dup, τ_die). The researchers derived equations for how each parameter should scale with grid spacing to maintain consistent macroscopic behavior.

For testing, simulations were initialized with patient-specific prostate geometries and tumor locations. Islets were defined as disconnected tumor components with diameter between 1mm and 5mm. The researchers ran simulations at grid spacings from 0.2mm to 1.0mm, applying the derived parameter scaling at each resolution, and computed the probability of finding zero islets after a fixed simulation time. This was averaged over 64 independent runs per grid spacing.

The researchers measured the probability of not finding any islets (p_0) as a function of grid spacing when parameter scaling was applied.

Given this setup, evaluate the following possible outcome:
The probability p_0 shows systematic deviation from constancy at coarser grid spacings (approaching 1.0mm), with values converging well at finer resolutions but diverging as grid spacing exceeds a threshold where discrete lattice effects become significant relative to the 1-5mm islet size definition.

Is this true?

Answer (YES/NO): NO